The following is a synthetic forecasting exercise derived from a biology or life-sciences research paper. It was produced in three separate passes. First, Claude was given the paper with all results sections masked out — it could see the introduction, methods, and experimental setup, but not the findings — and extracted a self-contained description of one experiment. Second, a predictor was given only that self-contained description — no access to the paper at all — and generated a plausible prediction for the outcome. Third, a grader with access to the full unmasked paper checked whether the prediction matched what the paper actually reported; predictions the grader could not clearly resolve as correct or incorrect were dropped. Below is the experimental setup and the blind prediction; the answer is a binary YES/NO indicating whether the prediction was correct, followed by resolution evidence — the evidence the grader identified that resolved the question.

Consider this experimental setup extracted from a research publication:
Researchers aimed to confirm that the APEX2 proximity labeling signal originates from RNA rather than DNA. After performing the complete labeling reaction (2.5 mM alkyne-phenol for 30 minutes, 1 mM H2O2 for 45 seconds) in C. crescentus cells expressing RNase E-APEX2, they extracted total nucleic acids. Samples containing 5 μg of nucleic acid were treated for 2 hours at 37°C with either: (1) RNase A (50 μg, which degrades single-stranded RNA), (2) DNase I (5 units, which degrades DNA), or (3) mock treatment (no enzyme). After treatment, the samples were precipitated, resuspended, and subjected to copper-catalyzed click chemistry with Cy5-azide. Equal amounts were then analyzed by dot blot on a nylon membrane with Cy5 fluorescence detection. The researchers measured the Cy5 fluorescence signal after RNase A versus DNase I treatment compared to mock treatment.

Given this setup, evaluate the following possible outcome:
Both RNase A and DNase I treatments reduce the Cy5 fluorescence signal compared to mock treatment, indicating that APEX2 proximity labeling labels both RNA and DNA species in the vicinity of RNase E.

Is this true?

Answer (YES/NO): NO